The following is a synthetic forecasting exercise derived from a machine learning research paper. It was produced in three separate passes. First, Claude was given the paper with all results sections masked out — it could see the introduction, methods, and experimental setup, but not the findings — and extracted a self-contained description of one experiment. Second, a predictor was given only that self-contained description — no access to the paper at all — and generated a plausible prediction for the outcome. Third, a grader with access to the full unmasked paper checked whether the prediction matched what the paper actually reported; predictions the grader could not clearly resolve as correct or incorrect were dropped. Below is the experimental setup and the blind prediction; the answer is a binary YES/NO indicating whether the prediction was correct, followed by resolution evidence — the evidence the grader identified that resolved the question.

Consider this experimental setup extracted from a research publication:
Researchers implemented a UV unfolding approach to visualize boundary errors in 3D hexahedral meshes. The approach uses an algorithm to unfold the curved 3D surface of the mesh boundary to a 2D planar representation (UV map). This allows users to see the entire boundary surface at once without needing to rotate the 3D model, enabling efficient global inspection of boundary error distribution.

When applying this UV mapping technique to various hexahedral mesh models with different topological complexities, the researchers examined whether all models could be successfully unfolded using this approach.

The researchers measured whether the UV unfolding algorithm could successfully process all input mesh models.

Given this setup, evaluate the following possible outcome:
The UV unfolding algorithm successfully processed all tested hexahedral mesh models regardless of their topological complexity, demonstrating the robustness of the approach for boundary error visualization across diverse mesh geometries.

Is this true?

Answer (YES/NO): NO